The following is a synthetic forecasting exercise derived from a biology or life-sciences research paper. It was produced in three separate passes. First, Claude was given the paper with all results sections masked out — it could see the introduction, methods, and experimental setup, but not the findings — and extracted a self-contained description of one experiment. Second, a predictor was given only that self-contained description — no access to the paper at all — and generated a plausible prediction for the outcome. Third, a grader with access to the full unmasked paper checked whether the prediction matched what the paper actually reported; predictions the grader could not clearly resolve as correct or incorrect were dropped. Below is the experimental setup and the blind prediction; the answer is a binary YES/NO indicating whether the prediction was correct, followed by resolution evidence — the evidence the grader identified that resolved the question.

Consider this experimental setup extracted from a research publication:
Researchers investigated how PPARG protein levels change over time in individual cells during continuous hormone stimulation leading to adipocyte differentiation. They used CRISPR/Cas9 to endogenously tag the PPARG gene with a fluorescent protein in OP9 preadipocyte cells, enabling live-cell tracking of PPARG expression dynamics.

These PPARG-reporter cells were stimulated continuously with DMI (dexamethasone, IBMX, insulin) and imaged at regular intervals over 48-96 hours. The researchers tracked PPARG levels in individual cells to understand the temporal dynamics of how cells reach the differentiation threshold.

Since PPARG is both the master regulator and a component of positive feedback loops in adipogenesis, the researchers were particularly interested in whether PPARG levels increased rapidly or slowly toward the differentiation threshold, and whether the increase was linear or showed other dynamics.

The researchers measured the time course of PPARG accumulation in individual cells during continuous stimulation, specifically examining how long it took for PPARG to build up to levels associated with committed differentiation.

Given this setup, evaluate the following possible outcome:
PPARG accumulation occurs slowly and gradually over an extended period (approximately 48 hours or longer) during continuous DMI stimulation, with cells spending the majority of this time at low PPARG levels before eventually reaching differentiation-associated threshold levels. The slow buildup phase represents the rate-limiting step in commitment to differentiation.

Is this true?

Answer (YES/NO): NO